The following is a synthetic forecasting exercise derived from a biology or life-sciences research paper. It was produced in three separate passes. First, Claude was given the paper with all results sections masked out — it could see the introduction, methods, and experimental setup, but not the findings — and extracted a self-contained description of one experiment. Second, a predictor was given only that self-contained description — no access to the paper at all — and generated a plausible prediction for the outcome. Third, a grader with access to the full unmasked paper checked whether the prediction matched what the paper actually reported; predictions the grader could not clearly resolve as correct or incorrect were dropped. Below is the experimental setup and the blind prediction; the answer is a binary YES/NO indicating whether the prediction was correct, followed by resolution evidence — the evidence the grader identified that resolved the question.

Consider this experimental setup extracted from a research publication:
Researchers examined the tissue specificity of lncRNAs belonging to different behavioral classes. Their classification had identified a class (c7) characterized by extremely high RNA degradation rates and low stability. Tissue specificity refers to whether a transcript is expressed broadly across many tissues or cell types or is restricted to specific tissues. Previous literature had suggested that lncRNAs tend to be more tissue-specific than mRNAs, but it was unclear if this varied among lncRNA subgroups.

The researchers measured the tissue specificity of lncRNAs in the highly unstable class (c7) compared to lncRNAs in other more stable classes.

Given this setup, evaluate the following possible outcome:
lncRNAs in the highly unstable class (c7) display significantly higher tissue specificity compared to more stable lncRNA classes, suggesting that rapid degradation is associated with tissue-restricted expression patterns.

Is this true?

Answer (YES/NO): YES